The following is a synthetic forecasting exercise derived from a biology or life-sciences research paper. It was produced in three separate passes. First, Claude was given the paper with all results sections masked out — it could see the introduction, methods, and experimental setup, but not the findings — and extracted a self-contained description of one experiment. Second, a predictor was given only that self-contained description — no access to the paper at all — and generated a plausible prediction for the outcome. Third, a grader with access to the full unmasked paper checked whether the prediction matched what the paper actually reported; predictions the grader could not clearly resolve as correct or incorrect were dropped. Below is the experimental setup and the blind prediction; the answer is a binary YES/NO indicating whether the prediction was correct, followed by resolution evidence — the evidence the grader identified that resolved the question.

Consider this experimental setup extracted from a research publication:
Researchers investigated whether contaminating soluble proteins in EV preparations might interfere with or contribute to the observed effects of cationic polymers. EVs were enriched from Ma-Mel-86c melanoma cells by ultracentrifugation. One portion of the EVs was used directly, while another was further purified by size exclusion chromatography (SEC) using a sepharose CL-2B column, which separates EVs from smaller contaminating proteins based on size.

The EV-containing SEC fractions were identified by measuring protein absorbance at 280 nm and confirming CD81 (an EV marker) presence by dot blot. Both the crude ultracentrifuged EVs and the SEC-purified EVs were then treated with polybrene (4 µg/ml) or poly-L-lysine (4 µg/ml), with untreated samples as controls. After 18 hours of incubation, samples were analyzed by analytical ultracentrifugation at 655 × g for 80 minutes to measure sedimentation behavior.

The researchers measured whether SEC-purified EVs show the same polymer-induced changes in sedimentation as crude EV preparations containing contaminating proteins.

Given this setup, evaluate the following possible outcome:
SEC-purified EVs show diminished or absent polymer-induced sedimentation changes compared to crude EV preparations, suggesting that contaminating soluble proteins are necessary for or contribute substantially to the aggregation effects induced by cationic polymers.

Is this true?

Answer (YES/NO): NO